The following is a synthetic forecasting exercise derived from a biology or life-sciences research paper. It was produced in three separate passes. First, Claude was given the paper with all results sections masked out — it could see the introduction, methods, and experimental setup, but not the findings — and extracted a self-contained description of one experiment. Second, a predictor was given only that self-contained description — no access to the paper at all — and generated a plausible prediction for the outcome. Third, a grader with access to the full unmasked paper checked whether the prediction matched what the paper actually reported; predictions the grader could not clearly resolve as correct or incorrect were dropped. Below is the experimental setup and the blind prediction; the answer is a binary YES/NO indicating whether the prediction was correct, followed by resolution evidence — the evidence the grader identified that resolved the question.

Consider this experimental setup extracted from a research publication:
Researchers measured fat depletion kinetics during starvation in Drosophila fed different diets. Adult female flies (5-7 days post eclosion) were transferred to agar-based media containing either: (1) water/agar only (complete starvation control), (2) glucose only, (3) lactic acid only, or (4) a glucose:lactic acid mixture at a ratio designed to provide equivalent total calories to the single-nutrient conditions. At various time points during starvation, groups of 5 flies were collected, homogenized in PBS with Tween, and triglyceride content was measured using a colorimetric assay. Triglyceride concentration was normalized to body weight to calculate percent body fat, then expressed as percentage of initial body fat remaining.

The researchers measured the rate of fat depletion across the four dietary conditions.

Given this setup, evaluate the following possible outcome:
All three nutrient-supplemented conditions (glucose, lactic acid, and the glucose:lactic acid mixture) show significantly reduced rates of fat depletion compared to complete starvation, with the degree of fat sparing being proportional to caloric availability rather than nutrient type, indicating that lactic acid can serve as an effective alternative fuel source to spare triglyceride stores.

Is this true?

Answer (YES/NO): NO